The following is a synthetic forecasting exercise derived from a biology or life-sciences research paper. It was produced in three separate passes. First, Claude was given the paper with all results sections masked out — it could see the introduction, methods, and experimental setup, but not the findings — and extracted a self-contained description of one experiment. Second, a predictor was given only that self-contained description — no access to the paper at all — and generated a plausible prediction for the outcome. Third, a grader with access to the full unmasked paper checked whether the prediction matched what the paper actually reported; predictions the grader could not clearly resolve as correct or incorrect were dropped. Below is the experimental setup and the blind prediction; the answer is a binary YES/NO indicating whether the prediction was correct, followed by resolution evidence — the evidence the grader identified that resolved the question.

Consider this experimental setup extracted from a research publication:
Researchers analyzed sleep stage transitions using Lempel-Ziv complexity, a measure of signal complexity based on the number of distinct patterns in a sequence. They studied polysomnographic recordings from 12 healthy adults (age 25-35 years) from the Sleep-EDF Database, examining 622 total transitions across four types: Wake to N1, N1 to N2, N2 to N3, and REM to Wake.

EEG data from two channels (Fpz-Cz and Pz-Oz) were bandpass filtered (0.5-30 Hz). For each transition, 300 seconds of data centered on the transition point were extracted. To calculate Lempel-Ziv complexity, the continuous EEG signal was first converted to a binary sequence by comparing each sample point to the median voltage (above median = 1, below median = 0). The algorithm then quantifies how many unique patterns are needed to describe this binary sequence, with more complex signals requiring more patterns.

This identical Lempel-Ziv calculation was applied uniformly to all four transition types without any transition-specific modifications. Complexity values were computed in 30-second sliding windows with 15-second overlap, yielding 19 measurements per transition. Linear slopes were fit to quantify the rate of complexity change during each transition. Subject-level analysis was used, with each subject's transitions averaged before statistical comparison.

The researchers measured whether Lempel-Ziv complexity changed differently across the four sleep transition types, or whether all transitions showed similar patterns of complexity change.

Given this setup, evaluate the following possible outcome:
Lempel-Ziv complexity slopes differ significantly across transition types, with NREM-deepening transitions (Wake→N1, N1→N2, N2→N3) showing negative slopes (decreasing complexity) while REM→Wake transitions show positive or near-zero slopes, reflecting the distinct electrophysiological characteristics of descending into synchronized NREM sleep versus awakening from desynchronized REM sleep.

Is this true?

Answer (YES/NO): NO